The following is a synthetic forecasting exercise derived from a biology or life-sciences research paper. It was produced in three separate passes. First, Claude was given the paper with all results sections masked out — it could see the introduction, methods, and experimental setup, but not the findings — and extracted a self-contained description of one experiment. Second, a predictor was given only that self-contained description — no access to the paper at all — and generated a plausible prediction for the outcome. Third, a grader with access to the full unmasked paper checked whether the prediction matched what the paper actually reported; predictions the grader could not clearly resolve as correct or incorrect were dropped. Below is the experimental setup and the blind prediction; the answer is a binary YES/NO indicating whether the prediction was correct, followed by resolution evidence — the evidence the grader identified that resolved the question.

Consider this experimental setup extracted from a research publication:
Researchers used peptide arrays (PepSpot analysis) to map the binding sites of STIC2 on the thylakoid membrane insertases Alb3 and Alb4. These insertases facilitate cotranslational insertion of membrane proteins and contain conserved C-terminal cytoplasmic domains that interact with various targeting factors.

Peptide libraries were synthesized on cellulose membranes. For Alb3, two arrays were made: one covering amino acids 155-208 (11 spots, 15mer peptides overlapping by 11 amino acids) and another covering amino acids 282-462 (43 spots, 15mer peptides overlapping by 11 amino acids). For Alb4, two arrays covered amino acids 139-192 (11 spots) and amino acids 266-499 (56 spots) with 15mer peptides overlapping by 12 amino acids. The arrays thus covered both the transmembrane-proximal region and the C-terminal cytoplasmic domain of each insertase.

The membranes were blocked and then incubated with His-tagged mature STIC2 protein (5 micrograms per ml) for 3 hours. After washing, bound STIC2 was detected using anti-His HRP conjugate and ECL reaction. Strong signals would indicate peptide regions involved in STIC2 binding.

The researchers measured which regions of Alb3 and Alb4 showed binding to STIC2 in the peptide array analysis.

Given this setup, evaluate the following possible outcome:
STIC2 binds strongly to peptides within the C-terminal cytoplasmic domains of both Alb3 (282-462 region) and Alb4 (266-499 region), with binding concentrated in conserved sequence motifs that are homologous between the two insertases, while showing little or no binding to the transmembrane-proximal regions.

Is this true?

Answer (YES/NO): YES